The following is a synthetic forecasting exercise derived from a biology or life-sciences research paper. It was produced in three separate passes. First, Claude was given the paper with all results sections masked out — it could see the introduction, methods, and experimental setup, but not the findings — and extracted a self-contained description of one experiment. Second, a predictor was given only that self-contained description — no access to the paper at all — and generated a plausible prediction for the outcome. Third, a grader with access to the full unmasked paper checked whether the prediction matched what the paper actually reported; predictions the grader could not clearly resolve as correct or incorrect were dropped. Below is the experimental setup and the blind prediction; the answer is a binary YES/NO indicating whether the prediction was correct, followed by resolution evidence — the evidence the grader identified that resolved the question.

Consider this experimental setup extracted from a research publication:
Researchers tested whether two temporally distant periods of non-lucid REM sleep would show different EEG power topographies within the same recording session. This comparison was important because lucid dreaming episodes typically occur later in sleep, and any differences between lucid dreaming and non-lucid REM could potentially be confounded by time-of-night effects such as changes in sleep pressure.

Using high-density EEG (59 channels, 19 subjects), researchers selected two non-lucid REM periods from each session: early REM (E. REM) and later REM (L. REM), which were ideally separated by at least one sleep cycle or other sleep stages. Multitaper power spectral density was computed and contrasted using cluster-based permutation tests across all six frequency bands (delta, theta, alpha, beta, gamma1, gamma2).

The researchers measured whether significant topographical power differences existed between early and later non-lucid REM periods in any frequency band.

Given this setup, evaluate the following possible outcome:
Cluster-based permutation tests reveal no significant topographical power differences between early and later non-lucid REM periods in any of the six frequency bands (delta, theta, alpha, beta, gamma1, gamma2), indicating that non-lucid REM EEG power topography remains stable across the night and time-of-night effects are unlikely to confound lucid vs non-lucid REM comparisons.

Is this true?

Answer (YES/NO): YES